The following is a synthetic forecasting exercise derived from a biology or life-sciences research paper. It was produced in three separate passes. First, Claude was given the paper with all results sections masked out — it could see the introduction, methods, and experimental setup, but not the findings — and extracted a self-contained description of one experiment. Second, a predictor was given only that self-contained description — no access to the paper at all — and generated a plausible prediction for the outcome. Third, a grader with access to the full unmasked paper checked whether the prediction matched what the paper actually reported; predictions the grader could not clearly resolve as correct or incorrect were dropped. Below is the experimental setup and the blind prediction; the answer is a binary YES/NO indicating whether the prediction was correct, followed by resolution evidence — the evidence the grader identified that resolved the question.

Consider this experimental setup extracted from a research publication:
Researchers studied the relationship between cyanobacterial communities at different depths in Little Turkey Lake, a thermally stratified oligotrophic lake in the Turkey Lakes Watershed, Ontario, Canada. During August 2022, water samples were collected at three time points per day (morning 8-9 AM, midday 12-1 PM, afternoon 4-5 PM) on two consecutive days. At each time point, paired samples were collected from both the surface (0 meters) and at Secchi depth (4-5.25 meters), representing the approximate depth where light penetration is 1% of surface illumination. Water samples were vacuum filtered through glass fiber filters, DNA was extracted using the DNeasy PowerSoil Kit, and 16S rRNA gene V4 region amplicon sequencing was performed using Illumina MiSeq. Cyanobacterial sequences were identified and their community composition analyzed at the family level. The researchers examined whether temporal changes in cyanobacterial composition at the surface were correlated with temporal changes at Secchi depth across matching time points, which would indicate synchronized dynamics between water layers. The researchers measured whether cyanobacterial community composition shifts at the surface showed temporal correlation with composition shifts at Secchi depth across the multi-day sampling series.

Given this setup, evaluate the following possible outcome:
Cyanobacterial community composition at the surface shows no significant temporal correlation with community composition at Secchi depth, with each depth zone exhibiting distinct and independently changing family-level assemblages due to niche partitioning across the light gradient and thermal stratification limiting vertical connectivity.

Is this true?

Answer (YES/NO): NO